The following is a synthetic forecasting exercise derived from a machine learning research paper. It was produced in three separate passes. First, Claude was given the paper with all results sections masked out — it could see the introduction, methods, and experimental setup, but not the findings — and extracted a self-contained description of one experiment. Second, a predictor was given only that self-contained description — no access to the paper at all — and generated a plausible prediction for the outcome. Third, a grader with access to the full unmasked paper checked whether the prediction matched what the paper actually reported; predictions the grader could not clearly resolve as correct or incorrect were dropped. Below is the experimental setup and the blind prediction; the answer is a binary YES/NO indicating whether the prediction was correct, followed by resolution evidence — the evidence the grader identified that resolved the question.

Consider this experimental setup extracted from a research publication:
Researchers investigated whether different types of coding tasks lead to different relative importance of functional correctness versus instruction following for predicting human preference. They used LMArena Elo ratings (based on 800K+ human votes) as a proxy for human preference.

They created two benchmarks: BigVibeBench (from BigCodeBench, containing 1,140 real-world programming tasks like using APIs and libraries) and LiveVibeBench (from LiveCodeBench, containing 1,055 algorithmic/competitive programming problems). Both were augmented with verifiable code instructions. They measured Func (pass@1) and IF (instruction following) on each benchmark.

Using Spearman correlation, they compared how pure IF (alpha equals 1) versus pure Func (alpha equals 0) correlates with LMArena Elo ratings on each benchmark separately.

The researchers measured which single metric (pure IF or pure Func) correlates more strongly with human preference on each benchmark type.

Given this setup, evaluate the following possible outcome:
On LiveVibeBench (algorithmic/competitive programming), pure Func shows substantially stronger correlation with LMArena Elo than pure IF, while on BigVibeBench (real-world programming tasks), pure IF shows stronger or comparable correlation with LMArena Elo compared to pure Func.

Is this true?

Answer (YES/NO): YES